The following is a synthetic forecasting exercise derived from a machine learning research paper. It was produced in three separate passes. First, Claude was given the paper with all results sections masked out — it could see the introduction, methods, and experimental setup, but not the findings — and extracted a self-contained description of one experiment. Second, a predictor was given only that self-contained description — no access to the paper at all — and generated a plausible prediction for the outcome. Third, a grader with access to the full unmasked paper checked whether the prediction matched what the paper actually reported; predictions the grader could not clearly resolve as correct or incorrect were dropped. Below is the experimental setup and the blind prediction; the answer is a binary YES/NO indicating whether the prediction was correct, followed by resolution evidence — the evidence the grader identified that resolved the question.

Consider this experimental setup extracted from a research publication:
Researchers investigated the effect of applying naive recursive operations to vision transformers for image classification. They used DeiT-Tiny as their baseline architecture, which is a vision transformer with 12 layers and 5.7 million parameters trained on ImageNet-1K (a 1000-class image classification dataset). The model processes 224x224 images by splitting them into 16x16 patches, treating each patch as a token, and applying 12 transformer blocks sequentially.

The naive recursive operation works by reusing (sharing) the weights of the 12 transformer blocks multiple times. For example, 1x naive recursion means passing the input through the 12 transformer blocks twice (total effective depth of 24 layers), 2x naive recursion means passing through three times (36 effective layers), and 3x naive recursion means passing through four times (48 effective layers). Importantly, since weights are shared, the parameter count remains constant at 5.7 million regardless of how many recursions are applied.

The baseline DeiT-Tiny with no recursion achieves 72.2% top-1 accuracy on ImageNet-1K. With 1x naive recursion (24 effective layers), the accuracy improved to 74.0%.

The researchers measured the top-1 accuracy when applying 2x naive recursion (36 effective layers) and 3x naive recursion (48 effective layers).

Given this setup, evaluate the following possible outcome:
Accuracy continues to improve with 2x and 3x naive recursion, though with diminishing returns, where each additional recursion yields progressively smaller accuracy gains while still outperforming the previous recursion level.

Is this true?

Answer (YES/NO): NO